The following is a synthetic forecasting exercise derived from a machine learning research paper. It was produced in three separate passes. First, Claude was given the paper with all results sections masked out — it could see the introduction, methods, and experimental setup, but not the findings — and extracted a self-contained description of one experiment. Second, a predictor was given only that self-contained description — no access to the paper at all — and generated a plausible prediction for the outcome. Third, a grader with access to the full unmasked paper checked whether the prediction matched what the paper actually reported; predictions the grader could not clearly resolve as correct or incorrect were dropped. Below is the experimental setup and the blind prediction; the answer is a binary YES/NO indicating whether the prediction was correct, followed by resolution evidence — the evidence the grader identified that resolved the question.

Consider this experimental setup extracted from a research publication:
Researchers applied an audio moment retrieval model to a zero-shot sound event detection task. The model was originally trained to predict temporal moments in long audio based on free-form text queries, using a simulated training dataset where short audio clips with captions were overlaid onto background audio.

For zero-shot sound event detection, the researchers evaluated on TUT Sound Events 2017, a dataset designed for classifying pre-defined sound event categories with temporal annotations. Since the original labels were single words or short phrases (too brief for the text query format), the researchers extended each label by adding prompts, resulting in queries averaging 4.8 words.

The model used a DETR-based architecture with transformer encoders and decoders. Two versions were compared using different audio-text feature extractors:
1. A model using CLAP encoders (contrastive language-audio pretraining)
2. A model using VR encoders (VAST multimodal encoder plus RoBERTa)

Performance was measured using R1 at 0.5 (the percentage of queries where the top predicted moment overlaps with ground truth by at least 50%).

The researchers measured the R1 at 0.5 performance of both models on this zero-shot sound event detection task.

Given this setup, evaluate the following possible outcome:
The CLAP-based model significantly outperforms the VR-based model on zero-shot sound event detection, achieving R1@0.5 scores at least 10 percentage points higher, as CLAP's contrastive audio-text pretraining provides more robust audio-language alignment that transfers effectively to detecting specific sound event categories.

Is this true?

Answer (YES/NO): NO